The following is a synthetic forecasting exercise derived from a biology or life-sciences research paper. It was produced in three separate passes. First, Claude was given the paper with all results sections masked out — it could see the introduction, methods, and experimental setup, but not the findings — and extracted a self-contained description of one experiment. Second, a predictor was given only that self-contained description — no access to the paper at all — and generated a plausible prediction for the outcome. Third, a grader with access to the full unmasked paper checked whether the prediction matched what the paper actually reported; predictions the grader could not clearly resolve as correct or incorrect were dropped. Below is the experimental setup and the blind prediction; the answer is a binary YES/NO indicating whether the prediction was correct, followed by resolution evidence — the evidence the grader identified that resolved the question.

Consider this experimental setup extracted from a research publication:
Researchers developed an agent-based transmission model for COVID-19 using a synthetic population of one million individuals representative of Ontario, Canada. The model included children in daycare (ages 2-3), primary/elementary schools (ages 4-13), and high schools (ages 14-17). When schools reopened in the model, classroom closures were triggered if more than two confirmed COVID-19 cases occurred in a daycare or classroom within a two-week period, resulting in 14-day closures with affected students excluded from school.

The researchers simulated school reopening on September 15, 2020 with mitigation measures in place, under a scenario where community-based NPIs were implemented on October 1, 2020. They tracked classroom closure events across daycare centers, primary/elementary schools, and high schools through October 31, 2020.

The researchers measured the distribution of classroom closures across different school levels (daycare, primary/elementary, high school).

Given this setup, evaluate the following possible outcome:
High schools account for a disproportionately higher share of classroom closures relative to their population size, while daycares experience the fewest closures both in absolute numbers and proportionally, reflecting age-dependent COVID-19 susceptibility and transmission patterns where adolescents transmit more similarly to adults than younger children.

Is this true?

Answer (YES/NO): NO